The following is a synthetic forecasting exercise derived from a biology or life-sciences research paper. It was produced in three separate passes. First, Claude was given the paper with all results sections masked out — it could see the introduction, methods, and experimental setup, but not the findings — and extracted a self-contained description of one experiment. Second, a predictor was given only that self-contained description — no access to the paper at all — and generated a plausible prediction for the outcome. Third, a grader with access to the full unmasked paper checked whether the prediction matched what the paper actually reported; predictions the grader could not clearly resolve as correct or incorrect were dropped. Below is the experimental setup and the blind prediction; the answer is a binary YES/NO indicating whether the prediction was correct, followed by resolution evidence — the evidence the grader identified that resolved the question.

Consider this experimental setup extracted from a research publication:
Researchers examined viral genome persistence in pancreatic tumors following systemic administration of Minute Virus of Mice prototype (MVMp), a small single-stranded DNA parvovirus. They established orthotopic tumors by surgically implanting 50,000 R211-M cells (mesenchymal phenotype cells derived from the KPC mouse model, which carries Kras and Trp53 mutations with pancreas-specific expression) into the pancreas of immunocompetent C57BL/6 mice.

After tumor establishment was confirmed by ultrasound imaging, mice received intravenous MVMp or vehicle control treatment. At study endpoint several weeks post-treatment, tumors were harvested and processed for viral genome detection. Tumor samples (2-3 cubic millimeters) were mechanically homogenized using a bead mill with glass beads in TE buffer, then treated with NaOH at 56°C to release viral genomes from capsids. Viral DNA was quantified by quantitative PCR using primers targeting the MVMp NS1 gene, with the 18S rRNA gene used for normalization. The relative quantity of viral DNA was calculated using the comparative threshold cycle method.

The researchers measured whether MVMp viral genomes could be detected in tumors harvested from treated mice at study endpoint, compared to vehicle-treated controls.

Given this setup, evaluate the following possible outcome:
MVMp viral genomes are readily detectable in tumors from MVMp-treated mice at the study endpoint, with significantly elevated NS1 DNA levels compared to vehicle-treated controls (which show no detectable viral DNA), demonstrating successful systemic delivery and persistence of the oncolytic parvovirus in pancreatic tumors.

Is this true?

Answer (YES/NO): NO